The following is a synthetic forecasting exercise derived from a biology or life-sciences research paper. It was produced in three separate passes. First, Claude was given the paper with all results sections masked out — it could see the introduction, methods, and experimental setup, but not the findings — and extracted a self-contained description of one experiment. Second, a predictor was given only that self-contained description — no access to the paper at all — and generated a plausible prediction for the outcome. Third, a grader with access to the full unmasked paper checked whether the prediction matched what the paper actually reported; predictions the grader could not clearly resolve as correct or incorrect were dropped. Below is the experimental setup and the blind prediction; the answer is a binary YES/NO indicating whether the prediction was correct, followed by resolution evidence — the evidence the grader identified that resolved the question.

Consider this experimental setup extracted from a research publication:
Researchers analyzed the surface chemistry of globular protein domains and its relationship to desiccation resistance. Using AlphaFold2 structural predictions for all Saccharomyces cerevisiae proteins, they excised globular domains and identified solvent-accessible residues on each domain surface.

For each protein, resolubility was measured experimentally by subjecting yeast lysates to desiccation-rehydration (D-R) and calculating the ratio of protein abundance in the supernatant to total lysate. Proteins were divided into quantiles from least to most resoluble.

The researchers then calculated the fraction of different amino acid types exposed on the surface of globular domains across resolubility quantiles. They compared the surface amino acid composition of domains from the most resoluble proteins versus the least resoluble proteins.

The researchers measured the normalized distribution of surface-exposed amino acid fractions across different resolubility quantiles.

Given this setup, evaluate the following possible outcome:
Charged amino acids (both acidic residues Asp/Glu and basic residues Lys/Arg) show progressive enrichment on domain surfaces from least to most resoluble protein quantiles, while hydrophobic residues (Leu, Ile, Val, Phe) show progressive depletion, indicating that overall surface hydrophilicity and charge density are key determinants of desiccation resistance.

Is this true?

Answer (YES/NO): NO